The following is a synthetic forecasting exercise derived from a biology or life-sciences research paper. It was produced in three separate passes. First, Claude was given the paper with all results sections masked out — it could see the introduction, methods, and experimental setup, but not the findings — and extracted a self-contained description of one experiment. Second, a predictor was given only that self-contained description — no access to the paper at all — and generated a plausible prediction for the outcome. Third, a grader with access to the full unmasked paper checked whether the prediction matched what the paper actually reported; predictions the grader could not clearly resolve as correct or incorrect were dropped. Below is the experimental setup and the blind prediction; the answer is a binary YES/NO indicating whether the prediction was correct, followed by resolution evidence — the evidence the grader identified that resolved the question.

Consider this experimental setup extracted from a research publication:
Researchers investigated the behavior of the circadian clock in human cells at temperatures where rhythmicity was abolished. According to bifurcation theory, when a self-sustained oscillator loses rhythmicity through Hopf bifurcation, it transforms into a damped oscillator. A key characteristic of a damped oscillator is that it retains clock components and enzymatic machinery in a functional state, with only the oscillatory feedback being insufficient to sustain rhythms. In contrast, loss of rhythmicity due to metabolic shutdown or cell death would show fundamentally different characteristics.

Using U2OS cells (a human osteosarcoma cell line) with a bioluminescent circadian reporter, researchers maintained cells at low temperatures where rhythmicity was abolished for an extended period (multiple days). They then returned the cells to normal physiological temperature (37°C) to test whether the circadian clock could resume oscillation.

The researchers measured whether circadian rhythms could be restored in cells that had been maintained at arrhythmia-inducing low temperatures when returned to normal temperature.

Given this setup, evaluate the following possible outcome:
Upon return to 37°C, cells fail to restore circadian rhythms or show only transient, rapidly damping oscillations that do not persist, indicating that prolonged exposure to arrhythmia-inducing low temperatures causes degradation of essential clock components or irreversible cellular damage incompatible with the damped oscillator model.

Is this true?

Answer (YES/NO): NO